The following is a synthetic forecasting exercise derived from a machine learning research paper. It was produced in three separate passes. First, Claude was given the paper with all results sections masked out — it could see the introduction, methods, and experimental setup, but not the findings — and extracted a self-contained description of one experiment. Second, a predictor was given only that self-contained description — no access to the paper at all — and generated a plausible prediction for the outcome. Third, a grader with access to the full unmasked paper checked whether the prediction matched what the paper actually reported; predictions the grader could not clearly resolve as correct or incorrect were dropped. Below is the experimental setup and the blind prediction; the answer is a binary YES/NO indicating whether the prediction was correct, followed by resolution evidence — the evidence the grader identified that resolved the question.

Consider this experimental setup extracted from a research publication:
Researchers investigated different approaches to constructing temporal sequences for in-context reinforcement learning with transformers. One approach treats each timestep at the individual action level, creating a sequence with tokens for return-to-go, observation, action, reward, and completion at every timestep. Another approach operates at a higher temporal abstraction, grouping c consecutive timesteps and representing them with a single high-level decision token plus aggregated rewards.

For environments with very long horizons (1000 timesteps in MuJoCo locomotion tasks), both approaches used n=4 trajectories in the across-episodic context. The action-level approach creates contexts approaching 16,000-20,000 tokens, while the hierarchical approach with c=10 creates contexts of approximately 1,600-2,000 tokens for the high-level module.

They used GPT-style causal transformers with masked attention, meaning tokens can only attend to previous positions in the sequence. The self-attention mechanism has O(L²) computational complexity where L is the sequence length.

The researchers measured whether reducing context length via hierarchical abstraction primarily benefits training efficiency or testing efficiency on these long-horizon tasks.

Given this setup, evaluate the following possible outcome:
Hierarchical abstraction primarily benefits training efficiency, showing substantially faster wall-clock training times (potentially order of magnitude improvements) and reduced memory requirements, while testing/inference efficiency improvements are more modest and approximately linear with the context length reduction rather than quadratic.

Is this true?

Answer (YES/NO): NO